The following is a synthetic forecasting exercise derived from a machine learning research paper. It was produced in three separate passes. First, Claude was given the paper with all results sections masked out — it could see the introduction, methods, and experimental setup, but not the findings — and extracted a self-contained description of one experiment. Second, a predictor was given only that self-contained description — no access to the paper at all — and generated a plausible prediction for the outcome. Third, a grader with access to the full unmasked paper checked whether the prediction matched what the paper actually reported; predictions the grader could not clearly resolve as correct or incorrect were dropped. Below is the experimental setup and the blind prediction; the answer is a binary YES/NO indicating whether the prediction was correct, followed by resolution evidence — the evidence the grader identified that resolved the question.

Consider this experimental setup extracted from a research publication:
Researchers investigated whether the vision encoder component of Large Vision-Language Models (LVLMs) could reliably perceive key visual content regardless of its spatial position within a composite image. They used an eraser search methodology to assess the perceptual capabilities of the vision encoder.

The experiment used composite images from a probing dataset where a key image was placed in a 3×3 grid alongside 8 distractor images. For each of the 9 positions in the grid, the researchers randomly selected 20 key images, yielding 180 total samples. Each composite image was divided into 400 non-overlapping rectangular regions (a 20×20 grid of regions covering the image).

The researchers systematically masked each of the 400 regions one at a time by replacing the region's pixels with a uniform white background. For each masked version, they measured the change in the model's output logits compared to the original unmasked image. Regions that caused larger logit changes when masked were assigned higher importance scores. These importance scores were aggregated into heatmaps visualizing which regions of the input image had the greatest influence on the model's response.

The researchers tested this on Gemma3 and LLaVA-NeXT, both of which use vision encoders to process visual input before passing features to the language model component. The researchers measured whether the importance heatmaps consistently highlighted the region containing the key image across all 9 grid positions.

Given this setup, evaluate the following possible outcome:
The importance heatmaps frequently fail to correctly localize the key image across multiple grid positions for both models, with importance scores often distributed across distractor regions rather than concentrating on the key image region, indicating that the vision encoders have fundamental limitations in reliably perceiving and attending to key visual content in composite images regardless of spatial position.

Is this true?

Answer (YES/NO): NO